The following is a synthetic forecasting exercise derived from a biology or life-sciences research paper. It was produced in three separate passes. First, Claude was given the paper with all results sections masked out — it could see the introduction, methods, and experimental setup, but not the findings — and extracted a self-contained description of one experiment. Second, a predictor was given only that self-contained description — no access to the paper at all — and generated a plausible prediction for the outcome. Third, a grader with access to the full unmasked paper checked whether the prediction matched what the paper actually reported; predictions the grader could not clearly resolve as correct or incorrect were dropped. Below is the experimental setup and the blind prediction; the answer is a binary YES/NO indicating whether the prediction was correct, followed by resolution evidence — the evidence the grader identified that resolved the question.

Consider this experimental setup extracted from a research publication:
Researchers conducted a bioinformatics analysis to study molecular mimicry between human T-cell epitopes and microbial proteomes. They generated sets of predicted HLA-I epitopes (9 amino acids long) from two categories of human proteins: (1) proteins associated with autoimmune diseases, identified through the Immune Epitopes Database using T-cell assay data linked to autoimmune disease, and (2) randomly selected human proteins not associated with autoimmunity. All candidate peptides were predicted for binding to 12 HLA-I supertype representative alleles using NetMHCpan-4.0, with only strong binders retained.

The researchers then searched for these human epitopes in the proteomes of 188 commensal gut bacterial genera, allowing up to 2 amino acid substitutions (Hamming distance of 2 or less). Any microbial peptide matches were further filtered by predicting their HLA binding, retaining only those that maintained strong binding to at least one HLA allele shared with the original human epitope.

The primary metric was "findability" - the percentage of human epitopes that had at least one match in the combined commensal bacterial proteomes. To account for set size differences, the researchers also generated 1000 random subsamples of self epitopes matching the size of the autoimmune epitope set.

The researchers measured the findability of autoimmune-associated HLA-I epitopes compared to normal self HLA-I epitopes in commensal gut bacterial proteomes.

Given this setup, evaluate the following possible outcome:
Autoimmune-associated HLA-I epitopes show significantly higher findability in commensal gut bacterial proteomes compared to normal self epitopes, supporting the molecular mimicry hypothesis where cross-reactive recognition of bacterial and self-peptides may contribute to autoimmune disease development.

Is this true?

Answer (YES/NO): NO